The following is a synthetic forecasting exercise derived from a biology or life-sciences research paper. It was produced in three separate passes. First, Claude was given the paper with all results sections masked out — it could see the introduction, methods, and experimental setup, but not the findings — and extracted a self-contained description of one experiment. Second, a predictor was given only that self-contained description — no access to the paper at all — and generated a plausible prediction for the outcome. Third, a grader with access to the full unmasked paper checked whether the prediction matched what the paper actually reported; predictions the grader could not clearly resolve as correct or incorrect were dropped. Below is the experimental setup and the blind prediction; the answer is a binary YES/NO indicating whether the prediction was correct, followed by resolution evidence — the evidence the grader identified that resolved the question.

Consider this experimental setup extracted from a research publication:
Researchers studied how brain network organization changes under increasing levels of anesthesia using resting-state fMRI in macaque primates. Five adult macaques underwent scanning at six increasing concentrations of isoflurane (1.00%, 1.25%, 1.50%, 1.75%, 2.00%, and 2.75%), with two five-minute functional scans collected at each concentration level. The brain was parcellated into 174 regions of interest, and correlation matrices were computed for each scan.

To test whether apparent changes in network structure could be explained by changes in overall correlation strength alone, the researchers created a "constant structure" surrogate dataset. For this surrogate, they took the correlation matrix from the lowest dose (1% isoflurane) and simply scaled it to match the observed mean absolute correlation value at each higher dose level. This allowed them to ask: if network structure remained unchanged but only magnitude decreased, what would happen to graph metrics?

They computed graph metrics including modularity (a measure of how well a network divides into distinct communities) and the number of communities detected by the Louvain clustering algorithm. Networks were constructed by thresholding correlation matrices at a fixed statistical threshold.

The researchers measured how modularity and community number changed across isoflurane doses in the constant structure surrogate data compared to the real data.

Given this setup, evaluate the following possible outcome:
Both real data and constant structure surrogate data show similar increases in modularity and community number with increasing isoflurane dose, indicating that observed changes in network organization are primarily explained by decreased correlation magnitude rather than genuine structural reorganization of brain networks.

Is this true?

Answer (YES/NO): YES